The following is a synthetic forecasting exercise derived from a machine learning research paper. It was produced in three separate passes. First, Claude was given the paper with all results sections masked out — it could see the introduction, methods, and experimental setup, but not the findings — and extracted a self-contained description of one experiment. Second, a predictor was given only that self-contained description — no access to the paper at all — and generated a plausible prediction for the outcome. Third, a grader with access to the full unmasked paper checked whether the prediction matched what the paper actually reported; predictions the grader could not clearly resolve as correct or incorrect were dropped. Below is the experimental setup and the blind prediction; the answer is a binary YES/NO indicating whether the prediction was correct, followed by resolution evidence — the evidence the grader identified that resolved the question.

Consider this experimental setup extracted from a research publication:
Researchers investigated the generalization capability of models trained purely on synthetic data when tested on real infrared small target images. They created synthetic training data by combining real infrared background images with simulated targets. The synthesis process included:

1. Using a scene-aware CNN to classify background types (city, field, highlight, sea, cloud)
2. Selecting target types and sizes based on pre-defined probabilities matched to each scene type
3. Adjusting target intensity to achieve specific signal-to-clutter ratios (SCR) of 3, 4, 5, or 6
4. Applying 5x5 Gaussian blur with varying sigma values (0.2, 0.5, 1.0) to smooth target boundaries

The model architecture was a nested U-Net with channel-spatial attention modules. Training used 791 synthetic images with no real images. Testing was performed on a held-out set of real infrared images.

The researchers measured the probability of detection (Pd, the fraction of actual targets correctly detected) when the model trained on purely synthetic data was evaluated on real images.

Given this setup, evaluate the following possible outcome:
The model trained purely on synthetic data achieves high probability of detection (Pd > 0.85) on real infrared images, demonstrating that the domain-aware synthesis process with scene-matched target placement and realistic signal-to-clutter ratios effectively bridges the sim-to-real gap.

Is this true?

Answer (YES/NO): YES